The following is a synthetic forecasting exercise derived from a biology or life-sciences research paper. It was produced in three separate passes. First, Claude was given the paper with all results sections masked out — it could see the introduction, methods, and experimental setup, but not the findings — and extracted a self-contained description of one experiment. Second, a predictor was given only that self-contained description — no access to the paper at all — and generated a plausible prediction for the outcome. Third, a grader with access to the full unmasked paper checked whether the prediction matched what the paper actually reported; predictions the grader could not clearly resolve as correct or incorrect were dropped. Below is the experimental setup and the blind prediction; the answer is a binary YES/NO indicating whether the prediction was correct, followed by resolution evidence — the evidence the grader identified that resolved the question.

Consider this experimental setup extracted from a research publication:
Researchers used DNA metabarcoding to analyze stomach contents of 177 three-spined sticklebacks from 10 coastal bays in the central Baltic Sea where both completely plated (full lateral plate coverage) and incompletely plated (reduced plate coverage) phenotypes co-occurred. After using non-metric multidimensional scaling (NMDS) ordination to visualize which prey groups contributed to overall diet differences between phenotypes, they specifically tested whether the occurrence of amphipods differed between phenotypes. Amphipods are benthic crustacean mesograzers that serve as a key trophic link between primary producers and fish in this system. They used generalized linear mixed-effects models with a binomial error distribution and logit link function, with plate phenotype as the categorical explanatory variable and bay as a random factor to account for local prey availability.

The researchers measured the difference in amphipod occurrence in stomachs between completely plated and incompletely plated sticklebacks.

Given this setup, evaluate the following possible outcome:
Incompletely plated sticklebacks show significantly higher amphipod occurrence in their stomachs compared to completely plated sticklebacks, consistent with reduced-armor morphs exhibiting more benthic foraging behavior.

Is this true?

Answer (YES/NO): NO